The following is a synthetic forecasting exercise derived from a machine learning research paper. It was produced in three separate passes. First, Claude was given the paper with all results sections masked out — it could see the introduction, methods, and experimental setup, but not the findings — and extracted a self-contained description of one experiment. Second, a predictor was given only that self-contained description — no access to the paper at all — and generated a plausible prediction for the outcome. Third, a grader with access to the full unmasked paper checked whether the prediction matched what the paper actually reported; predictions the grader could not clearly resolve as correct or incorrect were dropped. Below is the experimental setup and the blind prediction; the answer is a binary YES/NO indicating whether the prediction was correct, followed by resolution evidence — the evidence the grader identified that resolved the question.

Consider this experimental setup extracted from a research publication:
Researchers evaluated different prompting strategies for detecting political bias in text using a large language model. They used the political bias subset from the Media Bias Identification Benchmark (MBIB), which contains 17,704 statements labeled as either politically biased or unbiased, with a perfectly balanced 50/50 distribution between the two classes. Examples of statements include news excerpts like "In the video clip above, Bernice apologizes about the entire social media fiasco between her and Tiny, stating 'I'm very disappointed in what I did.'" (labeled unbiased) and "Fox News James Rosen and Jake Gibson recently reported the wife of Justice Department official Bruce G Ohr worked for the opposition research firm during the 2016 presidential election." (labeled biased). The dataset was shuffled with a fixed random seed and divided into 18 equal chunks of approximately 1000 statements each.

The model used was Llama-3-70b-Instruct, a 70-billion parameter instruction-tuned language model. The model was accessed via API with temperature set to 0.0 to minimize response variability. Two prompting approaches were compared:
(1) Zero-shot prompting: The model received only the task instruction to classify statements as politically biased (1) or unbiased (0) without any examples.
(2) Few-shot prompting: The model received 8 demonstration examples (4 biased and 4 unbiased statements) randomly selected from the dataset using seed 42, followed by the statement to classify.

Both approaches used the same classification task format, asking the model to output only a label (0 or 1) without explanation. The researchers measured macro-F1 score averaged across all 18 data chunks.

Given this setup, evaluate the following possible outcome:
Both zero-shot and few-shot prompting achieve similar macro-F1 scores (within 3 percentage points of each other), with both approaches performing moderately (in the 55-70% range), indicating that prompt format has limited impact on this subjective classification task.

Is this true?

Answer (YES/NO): YES